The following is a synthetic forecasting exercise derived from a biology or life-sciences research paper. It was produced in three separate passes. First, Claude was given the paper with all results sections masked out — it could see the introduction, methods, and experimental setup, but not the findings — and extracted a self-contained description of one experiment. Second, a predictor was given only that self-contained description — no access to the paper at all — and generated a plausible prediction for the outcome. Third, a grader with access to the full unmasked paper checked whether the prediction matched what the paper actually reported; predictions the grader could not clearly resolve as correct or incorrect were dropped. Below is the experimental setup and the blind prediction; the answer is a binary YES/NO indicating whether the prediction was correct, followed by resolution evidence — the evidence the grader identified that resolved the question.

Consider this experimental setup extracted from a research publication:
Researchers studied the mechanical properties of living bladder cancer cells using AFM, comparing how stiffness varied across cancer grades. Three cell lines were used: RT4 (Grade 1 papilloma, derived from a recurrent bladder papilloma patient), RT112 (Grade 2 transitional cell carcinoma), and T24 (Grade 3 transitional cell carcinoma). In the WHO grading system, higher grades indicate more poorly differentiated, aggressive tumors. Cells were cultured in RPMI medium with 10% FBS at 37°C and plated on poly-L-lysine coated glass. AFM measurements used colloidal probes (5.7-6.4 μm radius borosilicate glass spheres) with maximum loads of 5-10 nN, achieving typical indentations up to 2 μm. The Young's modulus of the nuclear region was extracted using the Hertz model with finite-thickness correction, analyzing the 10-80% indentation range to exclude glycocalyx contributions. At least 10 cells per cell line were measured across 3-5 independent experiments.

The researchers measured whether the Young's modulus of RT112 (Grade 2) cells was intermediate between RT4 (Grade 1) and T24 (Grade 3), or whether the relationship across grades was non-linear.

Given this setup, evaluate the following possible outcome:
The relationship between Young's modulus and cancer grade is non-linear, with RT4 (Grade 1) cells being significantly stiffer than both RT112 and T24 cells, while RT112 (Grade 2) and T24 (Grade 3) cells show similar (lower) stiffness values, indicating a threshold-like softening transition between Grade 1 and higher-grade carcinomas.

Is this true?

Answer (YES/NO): YES